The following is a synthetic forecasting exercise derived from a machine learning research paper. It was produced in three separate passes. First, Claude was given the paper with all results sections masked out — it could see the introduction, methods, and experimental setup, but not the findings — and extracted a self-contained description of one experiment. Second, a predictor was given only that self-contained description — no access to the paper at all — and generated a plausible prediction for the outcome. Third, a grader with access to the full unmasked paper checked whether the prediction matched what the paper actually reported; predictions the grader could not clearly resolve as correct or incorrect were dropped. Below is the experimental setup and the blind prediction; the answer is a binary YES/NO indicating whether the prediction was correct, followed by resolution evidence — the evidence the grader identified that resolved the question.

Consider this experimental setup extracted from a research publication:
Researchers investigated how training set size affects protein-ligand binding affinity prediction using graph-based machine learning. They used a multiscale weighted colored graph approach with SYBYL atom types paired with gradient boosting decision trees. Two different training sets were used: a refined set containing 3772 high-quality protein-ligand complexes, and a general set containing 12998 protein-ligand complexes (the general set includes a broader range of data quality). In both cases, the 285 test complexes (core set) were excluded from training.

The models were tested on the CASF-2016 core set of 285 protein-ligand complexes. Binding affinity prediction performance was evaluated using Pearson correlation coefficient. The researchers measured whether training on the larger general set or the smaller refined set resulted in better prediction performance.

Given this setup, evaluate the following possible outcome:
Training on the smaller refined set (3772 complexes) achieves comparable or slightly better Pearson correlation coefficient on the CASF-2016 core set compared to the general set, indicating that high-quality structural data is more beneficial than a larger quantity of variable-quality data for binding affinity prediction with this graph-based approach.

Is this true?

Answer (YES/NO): NO